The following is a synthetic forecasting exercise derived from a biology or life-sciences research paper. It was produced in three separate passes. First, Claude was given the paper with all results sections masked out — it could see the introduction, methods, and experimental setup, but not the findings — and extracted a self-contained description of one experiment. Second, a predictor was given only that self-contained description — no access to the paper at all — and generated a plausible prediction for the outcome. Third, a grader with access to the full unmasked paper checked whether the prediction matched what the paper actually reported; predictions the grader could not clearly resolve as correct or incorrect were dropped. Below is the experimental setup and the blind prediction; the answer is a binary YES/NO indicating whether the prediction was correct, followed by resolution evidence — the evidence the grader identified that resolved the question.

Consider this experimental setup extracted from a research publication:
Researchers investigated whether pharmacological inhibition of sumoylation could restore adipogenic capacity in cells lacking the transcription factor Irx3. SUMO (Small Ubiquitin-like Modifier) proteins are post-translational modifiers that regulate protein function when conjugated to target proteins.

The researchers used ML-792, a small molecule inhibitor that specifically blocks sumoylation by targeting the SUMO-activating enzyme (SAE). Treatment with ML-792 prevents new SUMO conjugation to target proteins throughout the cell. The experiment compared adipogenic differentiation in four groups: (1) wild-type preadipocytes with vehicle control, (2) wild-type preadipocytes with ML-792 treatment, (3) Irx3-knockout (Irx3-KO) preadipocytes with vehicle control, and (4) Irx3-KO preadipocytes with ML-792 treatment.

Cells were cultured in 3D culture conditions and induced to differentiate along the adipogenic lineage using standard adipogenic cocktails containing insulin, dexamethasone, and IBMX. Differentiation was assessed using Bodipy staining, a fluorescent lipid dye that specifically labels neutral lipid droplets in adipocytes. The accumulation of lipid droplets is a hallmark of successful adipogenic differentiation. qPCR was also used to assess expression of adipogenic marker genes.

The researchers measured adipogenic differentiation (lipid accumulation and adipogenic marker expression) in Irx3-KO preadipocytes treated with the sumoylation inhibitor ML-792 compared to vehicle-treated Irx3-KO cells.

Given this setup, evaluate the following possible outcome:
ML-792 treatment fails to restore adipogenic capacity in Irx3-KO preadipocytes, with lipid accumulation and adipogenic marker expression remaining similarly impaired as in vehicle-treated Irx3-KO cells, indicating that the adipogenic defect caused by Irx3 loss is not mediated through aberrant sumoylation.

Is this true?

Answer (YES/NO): NO